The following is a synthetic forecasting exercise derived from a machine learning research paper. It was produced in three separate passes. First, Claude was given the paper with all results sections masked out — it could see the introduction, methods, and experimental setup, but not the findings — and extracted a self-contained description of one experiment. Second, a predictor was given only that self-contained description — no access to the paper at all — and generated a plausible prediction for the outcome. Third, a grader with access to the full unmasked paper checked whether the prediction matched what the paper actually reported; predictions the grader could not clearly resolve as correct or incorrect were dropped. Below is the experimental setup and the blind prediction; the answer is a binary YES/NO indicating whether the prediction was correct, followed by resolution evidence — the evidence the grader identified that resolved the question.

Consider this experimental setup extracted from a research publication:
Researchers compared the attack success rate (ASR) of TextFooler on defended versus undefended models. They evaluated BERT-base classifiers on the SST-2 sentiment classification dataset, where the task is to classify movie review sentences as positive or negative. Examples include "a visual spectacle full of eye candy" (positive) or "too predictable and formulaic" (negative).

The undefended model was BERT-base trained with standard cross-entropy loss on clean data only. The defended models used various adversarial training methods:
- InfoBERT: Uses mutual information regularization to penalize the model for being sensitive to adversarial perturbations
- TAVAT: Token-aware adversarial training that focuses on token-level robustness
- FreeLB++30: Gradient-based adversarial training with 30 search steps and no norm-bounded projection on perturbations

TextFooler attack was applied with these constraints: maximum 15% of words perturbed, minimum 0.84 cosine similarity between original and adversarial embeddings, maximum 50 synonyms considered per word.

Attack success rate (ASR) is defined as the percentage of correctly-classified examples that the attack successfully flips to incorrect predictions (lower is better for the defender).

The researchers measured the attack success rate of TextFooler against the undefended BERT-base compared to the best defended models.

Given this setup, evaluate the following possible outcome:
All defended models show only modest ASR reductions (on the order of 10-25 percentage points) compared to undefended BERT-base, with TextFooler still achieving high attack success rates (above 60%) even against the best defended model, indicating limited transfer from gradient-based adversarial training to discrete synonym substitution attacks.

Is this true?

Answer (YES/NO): NO